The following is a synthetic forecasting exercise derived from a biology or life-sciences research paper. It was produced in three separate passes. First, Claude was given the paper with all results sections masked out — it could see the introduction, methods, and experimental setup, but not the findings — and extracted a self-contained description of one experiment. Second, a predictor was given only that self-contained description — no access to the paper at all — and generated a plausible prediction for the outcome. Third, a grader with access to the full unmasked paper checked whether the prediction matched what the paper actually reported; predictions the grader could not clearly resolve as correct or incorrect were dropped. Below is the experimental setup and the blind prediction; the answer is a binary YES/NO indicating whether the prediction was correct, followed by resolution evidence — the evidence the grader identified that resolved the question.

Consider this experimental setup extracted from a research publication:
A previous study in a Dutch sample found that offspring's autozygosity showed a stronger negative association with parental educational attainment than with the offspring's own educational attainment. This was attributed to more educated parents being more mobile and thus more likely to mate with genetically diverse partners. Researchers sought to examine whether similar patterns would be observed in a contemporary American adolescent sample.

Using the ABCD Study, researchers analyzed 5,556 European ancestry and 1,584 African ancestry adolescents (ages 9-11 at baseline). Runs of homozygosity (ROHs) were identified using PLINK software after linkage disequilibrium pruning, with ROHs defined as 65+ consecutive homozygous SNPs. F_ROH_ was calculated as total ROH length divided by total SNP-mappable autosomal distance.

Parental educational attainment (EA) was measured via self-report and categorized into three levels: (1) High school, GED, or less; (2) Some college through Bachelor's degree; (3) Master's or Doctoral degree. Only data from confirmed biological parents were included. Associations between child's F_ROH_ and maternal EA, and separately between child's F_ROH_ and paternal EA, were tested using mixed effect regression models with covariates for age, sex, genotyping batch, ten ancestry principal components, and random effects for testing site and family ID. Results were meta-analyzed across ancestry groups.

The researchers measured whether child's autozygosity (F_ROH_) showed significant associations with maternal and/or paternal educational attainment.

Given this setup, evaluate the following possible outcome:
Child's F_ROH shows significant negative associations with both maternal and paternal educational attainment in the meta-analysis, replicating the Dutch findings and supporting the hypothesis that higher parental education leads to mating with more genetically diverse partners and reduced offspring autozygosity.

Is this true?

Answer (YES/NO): NO